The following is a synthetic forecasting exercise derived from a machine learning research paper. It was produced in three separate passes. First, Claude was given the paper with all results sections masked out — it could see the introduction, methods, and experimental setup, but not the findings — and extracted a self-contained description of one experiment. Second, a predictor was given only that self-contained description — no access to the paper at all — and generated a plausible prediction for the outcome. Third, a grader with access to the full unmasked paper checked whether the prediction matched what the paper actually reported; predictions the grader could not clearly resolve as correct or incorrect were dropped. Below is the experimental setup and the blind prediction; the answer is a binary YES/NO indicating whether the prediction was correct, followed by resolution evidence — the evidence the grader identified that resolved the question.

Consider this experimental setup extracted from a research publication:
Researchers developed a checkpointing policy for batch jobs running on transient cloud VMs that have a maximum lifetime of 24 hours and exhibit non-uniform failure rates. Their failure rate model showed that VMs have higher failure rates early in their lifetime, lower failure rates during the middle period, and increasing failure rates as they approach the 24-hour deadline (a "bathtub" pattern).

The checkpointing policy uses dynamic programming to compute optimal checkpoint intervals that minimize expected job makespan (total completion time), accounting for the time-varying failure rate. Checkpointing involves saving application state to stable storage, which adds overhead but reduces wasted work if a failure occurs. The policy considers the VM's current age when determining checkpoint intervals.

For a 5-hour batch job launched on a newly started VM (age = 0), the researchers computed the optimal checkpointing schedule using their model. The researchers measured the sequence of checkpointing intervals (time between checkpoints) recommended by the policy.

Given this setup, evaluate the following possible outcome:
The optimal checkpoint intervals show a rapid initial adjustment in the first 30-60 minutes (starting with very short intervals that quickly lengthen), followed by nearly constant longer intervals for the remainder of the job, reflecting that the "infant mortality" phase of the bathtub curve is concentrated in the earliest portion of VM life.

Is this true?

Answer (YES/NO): NO